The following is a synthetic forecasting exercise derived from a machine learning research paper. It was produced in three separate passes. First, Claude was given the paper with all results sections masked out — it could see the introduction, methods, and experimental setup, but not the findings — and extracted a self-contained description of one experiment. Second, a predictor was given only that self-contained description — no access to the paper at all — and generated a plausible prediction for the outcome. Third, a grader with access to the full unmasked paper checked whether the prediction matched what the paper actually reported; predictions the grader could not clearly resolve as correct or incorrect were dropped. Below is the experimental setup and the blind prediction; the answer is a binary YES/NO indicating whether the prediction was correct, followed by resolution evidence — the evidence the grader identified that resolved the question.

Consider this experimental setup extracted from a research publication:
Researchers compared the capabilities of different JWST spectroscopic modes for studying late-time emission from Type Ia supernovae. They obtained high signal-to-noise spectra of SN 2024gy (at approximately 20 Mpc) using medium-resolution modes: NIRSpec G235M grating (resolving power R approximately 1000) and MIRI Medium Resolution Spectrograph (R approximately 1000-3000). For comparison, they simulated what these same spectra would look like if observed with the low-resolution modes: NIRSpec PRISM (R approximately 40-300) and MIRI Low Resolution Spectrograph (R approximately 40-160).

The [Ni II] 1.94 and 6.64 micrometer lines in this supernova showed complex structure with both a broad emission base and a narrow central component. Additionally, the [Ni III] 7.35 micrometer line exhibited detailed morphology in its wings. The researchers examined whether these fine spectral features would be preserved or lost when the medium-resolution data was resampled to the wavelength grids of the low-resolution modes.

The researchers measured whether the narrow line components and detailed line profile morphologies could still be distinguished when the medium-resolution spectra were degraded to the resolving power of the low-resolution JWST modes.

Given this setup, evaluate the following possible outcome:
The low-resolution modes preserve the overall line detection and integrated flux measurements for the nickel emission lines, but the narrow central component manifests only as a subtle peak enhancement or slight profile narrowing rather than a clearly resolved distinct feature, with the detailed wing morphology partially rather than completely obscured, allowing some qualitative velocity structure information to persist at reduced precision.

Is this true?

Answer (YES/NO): NO